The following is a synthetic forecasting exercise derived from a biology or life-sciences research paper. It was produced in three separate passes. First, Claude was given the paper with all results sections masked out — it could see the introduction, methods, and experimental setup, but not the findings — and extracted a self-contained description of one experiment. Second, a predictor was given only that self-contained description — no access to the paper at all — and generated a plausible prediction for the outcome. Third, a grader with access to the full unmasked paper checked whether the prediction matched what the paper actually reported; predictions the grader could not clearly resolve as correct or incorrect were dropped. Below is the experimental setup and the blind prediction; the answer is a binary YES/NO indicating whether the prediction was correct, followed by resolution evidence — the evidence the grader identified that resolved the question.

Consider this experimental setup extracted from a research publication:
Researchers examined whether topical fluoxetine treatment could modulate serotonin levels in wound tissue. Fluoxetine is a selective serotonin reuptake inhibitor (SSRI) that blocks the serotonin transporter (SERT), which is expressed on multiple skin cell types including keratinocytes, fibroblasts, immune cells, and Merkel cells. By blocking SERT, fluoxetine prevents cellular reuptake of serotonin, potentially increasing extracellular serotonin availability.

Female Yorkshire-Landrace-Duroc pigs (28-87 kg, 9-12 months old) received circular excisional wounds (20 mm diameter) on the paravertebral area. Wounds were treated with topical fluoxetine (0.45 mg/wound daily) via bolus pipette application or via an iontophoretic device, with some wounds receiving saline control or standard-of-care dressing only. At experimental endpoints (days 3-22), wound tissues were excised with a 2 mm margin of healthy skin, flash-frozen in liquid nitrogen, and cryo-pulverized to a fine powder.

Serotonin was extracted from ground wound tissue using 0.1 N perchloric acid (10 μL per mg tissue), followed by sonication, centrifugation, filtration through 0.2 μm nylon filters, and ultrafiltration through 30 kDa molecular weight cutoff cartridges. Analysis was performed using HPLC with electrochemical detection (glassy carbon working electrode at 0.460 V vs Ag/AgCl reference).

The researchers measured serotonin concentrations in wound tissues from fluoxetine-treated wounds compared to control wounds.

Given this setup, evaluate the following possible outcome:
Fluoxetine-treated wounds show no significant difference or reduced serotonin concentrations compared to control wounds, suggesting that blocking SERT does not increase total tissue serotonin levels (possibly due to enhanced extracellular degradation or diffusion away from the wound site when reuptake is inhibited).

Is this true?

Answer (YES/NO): NO